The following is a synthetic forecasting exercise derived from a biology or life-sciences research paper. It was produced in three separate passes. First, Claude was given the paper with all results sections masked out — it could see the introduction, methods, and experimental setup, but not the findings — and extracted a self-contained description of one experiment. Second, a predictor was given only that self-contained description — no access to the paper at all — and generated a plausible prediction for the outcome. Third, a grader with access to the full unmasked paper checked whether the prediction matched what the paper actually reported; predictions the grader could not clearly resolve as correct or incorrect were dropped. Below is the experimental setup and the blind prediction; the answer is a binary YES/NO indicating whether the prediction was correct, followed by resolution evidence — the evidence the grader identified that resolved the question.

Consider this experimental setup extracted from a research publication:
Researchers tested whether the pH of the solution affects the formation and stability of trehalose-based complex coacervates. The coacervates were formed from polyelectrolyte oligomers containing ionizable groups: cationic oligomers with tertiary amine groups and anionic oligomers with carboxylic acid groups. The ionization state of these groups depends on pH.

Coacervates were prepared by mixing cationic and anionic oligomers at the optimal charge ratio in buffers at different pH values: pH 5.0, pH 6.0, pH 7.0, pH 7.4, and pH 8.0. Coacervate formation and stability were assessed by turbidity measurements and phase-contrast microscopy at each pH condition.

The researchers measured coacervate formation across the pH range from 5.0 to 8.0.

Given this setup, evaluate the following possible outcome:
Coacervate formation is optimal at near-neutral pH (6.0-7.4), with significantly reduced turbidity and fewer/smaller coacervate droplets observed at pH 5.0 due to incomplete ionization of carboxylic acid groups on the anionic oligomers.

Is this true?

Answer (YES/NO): NO